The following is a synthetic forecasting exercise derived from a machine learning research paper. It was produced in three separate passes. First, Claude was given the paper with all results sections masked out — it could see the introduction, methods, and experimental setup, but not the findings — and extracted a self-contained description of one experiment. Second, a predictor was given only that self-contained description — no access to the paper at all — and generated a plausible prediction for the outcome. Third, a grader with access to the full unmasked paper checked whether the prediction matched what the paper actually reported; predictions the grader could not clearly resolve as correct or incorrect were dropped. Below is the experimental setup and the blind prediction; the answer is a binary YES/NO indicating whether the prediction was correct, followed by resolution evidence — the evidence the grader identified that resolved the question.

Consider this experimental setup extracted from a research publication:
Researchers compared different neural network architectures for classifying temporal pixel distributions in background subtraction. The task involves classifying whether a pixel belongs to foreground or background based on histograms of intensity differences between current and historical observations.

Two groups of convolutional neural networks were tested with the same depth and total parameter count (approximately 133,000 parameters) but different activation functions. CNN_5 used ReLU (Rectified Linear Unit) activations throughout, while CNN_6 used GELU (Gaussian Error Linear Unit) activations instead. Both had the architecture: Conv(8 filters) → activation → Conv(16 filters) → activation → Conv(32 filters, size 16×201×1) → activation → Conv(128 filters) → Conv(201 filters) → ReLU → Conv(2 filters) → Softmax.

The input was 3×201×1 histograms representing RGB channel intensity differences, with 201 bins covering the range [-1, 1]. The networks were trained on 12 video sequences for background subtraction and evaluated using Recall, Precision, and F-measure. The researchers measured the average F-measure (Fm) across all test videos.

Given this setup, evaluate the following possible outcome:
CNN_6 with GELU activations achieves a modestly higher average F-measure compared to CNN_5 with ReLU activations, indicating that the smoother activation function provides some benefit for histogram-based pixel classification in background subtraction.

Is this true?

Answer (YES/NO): NO